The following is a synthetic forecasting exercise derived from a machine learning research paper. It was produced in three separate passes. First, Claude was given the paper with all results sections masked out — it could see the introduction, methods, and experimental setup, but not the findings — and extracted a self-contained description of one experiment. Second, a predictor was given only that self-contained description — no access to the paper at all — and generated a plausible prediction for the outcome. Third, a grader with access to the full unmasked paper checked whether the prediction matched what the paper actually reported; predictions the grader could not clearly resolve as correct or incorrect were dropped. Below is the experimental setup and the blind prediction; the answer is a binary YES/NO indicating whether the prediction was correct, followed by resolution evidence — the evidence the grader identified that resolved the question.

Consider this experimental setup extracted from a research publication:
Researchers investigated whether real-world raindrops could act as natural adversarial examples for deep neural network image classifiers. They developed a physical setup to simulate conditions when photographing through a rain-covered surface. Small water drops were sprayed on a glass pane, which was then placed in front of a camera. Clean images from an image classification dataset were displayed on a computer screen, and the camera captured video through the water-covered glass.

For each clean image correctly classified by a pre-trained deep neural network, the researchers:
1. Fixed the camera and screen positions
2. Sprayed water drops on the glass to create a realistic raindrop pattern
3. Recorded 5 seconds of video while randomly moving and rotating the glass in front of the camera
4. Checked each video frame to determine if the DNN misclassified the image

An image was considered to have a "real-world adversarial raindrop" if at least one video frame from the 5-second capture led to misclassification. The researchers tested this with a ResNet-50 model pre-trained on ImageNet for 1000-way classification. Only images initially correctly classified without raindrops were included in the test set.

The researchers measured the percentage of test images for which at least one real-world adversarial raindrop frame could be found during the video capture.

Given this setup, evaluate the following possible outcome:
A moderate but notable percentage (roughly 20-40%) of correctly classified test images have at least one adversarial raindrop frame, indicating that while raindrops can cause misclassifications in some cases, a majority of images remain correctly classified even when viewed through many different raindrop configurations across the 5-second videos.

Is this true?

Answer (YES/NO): NO